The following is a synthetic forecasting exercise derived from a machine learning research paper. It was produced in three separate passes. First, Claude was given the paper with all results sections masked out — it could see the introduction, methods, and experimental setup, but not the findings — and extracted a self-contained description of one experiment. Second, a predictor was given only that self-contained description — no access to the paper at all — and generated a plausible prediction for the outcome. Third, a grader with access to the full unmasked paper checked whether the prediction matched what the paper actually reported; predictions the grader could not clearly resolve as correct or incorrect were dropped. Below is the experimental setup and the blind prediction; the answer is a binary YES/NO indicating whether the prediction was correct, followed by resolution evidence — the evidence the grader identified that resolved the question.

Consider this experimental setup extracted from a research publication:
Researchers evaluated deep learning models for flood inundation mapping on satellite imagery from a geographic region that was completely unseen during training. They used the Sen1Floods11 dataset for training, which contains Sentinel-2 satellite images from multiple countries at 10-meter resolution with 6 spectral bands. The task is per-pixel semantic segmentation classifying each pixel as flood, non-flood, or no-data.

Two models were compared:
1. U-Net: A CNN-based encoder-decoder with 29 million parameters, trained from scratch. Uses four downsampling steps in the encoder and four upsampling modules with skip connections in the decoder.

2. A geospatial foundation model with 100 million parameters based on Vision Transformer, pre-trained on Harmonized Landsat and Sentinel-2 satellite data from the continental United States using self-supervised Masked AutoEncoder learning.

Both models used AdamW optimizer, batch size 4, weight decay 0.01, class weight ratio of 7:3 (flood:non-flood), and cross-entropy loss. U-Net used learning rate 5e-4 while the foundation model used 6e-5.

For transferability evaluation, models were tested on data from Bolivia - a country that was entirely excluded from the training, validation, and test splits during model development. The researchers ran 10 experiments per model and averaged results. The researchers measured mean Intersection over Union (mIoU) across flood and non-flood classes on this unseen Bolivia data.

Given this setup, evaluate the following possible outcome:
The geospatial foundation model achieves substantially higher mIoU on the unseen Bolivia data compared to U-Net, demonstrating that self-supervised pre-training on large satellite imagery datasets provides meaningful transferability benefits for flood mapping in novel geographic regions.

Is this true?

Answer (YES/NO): YES